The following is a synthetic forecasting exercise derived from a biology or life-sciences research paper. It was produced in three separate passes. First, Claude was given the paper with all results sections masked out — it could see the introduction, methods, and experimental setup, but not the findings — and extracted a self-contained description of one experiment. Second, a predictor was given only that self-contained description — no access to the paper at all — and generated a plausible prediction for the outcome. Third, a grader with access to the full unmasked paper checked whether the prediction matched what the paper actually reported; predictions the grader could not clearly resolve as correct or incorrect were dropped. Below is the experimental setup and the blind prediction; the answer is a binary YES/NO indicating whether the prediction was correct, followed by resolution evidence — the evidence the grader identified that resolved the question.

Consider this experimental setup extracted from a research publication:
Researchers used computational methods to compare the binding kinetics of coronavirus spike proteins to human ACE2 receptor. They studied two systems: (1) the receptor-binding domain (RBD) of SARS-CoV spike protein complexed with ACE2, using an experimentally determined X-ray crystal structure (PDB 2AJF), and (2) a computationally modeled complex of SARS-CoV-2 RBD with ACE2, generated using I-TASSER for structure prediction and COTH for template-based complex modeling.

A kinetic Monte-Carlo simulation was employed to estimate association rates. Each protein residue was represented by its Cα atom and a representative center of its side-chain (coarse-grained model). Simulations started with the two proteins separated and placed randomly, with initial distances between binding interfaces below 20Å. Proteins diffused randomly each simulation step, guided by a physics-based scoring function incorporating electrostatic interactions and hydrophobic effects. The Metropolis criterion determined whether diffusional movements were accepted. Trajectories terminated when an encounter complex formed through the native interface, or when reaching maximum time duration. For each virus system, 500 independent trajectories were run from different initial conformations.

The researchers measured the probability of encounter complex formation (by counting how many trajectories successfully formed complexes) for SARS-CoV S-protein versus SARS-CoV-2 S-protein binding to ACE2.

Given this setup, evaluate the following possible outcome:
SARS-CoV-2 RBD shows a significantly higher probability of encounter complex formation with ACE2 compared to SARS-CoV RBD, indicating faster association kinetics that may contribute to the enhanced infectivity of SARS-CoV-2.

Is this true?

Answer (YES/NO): NO